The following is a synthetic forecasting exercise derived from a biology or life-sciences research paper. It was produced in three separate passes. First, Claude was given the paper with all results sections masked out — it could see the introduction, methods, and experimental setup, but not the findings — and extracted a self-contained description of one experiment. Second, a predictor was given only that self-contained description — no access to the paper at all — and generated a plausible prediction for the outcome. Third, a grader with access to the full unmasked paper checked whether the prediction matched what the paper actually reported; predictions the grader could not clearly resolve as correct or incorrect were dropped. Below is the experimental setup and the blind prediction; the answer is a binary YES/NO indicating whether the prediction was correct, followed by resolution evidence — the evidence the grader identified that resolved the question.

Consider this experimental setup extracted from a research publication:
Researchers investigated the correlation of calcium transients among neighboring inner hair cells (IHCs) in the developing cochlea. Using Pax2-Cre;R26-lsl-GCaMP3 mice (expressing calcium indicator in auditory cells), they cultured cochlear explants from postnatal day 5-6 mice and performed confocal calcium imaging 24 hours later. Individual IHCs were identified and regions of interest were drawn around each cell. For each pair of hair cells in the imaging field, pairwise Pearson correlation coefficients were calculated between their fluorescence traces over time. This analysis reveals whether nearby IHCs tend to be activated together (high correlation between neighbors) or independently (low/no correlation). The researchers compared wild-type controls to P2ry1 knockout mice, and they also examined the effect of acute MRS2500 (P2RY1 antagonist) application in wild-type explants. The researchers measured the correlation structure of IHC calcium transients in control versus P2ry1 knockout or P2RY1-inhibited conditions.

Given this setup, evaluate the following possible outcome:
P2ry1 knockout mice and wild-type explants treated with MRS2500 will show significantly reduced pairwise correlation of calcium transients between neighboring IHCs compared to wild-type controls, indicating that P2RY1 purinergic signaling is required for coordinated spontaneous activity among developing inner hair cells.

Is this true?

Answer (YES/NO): YES